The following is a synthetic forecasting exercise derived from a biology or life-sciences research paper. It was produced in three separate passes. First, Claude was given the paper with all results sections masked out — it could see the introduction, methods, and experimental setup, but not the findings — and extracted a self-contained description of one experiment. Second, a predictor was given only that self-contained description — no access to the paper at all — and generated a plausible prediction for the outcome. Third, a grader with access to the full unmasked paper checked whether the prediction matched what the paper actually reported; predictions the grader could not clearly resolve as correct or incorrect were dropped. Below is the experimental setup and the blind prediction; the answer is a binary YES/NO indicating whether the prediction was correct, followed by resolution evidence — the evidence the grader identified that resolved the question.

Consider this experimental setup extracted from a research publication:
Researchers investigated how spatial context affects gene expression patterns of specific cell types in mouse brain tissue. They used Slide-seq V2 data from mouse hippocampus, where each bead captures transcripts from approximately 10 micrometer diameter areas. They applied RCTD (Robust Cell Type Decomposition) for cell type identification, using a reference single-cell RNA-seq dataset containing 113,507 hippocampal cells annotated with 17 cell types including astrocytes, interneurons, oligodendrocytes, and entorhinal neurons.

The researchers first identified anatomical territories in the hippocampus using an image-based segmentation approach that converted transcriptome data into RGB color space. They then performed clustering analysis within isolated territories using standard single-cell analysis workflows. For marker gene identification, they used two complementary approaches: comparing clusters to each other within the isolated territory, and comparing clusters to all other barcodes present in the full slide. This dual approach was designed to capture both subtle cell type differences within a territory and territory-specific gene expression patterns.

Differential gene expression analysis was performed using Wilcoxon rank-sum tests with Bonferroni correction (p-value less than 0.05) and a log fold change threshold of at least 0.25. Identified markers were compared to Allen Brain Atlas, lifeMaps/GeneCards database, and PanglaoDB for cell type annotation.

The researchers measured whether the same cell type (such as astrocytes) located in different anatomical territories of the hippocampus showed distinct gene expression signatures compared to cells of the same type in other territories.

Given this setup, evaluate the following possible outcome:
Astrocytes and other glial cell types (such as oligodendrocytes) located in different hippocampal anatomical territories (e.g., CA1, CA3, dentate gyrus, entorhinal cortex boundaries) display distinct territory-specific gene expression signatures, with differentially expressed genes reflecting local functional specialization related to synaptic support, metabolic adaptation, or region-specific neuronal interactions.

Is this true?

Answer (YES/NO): NO